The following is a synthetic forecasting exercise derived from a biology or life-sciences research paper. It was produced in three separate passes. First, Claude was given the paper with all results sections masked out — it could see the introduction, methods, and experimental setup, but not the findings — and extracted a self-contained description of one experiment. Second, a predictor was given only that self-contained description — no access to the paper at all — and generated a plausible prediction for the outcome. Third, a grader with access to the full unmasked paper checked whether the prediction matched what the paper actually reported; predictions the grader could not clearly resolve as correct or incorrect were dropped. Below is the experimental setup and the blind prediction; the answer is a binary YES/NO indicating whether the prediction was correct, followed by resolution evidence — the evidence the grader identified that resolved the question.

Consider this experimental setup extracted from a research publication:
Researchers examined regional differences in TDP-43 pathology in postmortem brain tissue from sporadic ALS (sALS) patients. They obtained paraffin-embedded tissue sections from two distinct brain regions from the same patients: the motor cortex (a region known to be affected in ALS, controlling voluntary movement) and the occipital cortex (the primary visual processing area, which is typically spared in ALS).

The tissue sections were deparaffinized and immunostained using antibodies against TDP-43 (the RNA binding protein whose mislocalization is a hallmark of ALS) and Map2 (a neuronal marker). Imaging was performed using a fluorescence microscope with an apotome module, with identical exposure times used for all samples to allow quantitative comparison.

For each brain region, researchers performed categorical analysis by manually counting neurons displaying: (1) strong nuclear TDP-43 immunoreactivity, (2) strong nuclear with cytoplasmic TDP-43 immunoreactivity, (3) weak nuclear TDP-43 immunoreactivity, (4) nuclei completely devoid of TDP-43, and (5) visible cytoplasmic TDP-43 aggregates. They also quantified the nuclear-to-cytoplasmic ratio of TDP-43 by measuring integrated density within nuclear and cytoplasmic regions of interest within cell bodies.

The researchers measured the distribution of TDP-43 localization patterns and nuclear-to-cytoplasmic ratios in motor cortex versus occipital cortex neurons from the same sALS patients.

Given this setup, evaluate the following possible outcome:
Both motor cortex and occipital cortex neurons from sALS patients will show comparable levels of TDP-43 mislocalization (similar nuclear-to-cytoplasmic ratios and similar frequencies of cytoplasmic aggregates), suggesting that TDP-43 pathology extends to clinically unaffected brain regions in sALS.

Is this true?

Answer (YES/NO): NO